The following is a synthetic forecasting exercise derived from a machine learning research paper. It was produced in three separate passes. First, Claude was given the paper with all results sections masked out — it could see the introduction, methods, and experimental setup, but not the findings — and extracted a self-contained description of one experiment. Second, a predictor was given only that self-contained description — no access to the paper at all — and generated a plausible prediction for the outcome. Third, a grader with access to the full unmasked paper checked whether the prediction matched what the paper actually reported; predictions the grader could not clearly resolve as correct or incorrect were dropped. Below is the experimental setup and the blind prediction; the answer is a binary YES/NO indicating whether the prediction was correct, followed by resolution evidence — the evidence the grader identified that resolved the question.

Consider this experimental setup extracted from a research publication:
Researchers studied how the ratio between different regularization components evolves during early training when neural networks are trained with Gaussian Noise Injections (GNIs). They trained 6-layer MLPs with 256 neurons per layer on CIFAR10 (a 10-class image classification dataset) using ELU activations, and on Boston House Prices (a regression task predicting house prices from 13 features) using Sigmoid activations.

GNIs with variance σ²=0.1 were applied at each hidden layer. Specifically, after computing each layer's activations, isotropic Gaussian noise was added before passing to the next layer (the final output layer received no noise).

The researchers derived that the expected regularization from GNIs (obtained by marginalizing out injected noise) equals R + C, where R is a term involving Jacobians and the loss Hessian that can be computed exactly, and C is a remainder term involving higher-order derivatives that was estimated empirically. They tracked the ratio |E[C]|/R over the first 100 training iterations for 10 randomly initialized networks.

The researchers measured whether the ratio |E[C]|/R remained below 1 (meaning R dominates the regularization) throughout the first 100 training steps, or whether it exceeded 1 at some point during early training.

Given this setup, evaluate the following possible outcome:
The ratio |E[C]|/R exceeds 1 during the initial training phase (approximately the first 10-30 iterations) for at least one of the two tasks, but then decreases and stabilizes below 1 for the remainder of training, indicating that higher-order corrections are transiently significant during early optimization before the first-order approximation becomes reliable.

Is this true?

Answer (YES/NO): NO